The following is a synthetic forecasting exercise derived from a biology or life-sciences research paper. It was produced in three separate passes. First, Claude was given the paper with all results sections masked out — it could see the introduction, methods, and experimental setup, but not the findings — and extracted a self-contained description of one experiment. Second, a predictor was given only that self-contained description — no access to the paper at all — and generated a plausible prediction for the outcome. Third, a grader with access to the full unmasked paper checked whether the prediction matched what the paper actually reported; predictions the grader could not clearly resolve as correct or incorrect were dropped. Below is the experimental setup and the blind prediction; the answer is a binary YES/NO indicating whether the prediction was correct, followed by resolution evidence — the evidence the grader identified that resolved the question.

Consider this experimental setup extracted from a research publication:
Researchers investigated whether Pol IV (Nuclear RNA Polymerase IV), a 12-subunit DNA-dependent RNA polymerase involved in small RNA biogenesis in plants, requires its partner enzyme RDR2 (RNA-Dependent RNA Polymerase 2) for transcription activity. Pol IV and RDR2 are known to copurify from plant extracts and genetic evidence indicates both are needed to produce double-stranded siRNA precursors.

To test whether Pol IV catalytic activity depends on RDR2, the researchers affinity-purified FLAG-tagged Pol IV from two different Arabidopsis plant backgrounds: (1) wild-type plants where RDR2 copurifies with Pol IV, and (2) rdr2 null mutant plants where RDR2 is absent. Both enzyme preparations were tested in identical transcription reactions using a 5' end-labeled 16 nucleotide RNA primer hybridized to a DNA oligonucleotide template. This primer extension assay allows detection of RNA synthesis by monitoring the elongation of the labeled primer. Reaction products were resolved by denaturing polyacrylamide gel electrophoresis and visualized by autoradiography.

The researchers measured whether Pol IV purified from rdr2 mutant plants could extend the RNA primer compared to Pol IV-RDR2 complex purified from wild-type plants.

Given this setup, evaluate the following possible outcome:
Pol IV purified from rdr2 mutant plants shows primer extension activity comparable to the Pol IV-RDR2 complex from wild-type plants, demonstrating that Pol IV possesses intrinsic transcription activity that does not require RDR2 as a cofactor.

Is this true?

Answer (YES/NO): YES